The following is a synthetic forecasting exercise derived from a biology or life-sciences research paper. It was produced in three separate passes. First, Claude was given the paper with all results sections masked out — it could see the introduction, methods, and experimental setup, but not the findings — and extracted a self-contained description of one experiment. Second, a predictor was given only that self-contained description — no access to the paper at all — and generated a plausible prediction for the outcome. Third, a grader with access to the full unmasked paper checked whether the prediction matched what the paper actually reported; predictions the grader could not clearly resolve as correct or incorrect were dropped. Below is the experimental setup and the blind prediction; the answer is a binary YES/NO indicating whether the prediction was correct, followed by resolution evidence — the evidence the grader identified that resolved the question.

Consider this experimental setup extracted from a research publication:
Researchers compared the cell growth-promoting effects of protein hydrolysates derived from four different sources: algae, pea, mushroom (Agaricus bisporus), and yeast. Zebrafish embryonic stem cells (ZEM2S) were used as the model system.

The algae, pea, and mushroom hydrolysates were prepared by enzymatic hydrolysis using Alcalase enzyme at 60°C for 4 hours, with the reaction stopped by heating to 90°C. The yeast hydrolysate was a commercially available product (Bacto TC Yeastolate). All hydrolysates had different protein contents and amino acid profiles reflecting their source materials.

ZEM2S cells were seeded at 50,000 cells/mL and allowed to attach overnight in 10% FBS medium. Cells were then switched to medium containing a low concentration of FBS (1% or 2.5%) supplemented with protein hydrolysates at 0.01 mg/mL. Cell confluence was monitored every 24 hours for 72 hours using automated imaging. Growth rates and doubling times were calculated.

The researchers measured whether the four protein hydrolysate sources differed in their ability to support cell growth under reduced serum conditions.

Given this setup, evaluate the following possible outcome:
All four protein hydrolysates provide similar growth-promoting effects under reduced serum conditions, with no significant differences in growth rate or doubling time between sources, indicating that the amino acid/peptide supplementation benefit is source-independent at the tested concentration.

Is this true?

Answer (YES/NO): YES